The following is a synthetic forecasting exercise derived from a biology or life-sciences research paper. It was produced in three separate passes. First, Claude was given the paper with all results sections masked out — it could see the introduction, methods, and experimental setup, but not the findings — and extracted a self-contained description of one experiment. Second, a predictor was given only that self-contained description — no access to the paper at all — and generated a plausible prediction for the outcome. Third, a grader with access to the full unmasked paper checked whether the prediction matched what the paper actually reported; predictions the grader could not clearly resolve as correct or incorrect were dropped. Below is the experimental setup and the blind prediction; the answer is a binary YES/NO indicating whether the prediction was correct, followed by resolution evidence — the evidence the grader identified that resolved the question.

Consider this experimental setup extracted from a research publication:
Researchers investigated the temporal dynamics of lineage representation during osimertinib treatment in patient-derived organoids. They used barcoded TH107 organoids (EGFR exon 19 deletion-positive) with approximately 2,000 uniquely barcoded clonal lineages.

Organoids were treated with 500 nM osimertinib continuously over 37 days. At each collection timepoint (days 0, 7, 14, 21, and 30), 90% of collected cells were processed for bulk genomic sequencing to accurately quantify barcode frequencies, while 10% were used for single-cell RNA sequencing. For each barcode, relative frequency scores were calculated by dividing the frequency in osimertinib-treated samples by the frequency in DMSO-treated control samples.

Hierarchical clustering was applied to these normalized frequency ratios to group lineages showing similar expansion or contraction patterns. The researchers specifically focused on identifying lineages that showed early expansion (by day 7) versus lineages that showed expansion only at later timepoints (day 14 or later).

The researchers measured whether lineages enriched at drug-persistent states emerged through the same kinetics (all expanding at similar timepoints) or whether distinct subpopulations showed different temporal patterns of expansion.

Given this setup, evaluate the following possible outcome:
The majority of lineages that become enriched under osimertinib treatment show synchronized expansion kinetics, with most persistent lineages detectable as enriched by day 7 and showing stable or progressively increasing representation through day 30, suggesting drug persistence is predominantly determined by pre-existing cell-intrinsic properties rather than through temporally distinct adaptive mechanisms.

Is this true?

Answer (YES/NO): NO